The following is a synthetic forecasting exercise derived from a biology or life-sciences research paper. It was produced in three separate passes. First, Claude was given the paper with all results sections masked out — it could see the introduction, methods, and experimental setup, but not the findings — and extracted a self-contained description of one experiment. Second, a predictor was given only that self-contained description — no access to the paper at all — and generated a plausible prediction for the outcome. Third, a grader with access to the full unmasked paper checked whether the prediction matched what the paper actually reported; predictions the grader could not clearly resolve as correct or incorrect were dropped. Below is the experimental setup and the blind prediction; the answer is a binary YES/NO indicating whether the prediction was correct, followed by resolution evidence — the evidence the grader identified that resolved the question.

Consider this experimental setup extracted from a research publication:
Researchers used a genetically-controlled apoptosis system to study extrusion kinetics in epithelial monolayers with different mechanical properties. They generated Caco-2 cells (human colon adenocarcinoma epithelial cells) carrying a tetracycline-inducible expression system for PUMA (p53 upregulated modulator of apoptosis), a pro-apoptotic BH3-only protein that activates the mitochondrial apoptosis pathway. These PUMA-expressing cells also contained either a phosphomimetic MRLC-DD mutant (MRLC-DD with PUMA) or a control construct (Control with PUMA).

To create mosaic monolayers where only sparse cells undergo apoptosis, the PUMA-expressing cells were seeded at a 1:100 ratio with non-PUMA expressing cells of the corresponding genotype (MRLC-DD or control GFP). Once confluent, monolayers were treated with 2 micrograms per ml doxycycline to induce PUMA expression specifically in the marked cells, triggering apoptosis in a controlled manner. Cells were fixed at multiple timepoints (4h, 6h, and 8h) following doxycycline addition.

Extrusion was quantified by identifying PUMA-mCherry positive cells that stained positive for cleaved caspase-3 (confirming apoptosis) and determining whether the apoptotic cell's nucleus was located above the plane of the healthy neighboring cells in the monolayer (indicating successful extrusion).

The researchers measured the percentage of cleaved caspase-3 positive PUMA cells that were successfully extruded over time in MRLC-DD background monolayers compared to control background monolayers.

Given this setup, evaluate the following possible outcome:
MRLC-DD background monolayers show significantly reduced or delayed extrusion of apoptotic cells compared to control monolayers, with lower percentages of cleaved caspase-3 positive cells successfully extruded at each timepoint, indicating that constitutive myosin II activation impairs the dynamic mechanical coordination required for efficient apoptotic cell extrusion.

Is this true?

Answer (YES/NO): YES